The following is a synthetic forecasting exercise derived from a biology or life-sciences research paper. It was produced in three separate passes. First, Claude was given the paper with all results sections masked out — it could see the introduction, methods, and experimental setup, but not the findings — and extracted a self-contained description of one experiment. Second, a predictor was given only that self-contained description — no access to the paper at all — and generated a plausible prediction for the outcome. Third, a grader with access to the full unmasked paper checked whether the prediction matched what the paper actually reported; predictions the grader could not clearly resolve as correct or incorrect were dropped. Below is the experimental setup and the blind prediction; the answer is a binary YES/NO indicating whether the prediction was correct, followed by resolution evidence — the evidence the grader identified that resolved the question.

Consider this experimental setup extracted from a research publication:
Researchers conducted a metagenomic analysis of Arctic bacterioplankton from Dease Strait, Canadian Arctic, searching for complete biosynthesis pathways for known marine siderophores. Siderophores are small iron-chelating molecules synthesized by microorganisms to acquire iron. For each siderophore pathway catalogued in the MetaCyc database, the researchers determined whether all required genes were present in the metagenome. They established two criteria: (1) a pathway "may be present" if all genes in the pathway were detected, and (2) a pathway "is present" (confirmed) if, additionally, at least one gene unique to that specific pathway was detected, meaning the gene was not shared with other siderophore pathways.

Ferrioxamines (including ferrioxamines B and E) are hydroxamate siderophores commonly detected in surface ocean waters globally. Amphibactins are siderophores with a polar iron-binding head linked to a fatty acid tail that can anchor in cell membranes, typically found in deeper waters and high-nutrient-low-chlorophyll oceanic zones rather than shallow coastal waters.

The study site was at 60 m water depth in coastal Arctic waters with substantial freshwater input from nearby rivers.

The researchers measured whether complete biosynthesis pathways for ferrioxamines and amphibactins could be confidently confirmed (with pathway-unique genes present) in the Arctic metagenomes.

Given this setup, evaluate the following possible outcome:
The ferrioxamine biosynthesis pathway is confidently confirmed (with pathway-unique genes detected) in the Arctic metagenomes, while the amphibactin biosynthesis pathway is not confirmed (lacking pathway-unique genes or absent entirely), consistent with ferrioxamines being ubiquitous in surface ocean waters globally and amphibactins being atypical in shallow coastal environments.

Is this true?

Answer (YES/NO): NO